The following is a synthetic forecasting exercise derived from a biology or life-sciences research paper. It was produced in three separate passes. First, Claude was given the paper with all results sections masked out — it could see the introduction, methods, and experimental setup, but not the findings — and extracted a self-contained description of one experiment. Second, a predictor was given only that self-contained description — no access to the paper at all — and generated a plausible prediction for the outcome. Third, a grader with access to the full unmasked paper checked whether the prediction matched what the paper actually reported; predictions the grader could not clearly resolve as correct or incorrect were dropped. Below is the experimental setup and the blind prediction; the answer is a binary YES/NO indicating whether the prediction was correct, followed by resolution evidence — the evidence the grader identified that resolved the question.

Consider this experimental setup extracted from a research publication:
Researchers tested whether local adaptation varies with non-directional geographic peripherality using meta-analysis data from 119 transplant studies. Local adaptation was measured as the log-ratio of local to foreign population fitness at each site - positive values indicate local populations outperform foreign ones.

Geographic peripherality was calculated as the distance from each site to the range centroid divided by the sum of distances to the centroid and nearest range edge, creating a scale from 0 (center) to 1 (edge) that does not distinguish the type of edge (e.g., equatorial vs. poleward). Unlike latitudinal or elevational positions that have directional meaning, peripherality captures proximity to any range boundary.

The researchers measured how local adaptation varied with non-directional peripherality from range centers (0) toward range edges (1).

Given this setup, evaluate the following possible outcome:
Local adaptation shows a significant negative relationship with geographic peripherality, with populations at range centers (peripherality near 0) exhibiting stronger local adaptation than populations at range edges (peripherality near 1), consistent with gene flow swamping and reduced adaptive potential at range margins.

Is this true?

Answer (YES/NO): NO